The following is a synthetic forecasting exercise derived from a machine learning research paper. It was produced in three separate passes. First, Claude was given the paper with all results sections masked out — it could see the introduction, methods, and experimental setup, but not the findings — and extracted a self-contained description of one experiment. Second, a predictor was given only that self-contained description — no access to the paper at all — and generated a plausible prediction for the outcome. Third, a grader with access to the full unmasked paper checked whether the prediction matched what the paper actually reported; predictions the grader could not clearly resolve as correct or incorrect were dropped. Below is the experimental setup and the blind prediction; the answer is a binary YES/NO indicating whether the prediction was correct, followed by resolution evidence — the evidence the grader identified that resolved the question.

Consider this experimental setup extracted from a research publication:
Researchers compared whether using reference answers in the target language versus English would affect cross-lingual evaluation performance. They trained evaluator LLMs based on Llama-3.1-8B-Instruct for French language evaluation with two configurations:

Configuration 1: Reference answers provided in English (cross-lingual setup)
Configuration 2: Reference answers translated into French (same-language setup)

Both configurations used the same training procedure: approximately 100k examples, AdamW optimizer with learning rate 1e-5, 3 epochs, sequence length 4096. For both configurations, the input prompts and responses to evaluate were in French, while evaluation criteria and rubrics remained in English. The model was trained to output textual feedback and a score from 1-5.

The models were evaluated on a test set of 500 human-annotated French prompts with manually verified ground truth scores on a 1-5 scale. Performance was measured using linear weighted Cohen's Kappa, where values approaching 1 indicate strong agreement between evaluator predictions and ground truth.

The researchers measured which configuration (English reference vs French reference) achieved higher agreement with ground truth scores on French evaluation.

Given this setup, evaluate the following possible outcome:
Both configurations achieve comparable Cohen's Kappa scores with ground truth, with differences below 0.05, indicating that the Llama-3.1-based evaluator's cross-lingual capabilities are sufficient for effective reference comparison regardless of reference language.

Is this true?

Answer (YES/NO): YES